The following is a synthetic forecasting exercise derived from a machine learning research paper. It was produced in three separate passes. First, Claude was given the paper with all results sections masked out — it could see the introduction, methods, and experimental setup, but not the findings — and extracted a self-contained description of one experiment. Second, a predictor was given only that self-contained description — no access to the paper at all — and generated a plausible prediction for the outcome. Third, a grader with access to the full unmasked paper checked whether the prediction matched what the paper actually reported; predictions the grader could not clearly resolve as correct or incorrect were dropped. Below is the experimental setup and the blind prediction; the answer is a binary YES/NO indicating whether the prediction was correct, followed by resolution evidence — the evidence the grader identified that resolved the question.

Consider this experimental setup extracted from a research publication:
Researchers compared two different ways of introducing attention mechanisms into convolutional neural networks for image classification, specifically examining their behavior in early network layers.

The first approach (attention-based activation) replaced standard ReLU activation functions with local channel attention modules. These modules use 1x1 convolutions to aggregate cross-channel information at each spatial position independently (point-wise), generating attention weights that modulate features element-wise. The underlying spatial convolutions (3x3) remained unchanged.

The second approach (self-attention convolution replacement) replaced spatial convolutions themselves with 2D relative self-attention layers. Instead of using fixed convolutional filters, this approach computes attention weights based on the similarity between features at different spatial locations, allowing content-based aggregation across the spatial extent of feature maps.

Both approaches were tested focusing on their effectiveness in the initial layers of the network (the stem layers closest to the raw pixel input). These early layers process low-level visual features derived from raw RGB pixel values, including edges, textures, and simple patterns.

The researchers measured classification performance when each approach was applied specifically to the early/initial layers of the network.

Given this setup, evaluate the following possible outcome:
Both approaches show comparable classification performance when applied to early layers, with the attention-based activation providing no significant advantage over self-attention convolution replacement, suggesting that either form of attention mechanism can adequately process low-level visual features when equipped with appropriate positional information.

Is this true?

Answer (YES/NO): NO